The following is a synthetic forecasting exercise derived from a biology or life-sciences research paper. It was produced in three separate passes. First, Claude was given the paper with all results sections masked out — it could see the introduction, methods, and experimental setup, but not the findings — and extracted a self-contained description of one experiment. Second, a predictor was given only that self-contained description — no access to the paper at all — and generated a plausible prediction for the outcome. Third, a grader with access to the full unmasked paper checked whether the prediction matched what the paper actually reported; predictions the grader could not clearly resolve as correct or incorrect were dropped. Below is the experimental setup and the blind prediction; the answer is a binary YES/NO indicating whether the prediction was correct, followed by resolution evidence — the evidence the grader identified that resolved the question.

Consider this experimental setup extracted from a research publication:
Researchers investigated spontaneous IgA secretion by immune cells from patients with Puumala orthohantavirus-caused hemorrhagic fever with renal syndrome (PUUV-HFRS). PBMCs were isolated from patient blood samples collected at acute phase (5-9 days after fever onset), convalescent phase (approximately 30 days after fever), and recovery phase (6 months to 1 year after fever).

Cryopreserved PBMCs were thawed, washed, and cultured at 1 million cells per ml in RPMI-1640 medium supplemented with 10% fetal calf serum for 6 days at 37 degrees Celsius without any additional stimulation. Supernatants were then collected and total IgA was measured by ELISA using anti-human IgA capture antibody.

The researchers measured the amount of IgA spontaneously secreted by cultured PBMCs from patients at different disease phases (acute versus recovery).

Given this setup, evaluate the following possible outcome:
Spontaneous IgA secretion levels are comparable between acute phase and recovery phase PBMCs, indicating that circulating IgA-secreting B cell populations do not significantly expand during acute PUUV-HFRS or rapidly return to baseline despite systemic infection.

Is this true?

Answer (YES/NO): NO